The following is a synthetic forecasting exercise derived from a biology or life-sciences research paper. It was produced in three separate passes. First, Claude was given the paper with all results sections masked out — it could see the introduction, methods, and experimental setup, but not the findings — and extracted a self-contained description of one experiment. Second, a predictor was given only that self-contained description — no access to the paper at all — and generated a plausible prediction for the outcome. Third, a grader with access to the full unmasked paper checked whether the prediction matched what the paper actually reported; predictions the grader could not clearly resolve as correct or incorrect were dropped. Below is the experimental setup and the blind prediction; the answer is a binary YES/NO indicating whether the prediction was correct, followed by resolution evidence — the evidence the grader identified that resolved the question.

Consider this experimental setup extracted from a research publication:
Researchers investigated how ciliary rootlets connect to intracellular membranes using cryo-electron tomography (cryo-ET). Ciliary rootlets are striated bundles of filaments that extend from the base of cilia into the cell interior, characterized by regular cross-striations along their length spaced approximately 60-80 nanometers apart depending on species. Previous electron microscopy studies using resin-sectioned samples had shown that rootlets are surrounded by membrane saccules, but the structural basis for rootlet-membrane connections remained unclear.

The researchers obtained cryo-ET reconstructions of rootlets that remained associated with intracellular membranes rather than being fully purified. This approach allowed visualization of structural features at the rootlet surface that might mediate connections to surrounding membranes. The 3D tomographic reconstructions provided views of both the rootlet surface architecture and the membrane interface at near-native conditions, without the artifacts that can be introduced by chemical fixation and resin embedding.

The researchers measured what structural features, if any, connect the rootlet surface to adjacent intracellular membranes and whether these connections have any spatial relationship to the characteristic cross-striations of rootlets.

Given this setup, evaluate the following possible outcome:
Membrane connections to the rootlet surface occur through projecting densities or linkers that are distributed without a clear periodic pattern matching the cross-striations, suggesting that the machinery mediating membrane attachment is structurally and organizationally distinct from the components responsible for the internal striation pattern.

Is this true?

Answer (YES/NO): NO